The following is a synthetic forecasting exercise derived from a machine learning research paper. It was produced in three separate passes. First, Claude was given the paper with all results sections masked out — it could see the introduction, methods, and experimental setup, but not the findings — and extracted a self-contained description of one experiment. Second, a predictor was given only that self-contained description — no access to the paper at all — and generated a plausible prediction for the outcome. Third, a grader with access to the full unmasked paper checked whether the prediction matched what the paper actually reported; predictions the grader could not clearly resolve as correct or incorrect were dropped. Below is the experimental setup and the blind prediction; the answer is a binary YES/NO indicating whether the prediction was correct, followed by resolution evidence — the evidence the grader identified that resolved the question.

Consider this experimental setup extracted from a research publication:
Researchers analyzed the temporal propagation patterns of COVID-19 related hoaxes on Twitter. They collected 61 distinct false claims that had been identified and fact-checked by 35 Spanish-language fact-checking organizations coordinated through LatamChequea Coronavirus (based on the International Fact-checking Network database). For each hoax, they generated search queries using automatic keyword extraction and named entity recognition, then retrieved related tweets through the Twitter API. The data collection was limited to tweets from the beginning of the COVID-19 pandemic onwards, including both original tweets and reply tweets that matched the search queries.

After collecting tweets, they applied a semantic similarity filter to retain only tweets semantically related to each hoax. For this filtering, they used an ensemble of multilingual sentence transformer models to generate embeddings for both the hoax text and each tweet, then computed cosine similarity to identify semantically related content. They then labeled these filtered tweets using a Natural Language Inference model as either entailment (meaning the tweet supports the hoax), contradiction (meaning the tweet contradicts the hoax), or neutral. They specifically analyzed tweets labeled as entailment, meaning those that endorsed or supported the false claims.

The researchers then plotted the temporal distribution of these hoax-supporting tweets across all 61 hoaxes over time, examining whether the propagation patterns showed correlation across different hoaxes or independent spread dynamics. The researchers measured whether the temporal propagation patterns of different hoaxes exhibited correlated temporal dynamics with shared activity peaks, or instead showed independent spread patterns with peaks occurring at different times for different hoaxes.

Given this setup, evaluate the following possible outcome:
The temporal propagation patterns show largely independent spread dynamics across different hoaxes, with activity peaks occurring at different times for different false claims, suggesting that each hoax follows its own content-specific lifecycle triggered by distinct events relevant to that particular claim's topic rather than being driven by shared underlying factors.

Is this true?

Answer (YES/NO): NO